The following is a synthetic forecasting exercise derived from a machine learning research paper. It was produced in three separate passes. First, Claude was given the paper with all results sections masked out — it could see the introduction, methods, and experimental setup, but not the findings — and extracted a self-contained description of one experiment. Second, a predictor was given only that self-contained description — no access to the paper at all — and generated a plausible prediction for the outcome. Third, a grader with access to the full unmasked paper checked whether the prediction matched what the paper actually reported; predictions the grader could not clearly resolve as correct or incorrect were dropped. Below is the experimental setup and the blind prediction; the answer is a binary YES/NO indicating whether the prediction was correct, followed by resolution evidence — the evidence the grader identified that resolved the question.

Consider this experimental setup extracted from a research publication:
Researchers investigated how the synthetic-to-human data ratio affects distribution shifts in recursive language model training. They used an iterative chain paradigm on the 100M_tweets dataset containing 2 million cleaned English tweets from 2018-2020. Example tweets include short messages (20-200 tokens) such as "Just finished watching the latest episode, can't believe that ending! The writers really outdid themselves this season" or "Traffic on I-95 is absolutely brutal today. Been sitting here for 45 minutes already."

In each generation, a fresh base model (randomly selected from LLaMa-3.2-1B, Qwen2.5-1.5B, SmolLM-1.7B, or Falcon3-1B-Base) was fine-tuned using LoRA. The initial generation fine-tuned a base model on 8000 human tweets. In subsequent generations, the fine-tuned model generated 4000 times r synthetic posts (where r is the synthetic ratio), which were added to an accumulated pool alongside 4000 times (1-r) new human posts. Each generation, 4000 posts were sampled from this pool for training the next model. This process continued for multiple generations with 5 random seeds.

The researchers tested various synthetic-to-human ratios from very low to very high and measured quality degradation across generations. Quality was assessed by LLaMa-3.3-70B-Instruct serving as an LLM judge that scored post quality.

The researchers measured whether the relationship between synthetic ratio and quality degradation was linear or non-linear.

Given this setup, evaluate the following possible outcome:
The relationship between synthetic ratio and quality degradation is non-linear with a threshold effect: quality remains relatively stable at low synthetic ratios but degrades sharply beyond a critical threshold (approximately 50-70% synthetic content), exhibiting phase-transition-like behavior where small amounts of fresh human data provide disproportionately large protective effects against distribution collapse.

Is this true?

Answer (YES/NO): NO